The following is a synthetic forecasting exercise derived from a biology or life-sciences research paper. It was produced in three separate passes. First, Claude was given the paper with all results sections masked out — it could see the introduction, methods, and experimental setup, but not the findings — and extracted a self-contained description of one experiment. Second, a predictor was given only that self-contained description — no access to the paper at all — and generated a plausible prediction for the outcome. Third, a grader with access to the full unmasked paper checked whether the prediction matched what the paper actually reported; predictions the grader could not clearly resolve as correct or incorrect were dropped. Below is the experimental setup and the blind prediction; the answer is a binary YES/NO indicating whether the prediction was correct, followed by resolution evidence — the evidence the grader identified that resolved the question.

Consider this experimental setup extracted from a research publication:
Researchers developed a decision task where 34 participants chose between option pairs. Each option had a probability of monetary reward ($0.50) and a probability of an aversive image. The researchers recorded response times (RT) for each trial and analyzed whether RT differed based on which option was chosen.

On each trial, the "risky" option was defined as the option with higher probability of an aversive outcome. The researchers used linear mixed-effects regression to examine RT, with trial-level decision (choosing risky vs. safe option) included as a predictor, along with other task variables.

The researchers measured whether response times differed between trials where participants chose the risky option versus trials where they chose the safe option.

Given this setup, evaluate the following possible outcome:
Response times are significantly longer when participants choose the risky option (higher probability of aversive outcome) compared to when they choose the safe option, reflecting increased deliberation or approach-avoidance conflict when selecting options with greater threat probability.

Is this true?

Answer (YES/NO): NO